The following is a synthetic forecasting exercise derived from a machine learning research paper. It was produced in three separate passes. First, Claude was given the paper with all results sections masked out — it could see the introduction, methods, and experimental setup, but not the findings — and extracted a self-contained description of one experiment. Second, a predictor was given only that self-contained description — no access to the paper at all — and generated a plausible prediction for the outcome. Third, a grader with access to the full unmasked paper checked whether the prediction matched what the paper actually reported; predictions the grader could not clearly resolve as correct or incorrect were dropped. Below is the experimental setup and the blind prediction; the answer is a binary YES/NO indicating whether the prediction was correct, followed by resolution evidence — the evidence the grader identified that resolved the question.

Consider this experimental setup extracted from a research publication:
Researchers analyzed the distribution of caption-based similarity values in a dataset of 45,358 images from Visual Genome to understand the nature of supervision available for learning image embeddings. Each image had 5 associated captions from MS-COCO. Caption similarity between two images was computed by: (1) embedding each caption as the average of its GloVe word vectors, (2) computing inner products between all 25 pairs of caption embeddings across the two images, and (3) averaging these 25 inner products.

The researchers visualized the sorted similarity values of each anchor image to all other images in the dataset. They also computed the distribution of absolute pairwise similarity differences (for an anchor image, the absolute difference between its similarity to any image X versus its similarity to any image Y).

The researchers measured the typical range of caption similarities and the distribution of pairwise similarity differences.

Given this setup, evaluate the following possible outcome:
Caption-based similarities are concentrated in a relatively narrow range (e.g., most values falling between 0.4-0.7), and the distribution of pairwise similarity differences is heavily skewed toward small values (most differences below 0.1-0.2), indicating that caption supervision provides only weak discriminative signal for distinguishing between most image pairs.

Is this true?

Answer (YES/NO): NO